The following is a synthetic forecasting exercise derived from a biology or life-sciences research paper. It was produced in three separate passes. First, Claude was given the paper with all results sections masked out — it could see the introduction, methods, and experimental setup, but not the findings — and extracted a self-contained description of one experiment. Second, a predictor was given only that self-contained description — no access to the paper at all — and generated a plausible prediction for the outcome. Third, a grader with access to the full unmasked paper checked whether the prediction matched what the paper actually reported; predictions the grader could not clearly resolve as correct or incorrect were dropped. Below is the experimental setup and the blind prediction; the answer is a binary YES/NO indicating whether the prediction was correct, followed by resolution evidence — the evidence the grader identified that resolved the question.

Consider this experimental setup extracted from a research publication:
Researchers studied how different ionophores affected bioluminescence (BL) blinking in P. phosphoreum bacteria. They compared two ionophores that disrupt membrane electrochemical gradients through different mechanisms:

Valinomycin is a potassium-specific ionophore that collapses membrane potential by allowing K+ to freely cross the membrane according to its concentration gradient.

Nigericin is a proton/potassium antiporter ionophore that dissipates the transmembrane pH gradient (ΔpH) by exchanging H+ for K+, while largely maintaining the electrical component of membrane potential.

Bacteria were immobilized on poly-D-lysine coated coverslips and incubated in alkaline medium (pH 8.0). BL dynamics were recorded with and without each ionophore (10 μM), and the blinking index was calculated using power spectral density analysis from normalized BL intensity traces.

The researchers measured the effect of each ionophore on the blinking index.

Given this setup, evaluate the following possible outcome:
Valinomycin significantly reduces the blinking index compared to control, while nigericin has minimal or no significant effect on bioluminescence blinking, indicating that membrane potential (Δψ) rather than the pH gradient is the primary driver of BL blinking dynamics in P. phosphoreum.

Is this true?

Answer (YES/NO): YES